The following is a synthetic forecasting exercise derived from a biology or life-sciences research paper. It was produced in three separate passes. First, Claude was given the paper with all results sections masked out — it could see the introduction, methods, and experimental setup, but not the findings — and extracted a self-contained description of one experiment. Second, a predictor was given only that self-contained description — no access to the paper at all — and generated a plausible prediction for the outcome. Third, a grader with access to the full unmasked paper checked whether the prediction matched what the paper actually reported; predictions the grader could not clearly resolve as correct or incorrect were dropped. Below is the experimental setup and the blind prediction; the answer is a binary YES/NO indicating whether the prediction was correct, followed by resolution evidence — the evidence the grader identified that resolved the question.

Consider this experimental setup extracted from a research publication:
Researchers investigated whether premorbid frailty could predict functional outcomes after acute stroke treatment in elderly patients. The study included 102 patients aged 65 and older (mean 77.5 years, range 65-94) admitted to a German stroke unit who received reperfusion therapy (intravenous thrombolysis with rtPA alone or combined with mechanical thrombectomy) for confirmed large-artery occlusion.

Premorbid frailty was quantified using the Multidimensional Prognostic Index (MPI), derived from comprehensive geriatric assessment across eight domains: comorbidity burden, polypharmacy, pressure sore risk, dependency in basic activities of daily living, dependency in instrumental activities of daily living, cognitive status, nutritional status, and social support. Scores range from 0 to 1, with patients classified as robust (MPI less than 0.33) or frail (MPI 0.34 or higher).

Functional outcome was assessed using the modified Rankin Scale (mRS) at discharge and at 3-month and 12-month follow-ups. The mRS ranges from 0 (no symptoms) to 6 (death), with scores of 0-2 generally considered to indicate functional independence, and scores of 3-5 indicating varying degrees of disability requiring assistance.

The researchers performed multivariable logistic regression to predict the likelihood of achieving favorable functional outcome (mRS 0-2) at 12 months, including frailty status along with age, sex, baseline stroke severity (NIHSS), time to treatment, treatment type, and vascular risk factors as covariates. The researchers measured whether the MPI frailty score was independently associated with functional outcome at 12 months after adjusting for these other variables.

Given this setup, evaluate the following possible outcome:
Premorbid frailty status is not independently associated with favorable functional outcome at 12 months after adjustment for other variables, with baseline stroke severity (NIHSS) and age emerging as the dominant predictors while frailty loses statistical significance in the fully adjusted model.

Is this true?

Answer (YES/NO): NO